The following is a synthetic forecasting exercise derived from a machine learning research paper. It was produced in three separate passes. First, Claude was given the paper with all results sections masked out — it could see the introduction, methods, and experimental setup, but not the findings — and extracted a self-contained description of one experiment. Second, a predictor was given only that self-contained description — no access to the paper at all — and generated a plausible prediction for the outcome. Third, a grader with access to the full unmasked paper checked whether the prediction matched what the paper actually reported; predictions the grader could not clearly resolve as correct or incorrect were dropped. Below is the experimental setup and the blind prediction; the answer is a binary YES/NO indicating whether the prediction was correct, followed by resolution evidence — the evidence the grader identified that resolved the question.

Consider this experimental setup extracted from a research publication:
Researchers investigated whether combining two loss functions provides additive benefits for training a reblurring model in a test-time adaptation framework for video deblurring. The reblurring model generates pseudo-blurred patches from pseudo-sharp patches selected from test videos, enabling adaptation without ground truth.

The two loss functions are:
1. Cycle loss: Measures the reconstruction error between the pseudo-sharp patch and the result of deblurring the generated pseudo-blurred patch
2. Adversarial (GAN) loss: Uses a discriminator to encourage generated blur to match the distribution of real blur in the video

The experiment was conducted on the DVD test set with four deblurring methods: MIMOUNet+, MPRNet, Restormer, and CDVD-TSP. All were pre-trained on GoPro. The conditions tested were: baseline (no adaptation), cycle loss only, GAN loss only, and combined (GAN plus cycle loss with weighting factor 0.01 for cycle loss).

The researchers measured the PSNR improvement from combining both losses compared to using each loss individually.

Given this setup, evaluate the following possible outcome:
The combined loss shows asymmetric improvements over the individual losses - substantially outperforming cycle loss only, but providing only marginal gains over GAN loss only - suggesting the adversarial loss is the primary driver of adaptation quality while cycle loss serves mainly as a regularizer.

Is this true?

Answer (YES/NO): NO